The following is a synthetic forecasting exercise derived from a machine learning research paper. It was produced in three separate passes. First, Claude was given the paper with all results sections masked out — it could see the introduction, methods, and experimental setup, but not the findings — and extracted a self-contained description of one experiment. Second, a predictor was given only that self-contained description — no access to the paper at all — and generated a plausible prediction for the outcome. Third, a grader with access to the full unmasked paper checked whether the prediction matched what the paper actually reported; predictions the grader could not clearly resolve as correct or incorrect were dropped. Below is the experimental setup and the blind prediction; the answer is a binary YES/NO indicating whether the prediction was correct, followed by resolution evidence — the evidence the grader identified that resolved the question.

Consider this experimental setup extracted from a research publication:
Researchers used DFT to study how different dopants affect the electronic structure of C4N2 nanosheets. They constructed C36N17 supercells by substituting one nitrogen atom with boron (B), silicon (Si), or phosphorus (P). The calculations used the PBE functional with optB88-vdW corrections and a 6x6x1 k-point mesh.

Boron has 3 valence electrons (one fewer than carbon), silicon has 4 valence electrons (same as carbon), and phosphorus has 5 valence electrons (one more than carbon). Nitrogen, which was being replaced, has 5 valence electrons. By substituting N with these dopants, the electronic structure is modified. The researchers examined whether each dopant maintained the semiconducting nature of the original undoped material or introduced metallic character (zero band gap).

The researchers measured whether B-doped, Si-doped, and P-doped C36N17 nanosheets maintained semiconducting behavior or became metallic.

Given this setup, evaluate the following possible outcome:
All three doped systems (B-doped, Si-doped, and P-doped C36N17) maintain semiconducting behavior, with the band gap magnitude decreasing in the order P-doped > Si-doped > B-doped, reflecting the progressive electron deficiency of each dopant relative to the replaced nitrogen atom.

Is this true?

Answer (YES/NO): NO